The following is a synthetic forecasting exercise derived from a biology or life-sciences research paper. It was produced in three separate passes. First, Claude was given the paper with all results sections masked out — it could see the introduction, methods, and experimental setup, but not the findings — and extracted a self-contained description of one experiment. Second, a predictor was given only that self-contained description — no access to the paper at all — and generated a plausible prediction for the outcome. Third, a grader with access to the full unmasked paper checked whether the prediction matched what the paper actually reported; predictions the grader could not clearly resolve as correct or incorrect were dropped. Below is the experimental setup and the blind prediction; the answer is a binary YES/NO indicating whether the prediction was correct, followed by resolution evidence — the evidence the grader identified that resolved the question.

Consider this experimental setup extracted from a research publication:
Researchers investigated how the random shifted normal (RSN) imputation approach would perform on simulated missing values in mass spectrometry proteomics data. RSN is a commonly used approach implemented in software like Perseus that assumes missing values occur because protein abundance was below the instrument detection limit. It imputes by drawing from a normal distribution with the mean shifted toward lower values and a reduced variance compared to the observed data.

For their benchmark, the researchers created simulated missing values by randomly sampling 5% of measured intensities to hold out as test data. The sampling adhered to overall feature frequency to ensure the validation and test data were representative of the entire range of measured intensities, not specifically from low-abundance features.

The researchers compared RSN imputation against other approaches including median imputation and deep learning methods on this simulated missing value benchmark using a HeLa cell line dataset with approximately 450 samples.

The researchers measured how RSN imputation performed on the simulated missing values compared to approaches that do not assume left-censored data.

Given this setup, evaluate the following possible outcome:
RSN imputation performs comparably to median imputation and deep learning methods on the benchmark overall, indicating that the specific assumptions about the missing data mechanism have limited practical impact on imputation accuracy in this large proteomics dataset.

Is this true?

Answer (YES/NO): NO